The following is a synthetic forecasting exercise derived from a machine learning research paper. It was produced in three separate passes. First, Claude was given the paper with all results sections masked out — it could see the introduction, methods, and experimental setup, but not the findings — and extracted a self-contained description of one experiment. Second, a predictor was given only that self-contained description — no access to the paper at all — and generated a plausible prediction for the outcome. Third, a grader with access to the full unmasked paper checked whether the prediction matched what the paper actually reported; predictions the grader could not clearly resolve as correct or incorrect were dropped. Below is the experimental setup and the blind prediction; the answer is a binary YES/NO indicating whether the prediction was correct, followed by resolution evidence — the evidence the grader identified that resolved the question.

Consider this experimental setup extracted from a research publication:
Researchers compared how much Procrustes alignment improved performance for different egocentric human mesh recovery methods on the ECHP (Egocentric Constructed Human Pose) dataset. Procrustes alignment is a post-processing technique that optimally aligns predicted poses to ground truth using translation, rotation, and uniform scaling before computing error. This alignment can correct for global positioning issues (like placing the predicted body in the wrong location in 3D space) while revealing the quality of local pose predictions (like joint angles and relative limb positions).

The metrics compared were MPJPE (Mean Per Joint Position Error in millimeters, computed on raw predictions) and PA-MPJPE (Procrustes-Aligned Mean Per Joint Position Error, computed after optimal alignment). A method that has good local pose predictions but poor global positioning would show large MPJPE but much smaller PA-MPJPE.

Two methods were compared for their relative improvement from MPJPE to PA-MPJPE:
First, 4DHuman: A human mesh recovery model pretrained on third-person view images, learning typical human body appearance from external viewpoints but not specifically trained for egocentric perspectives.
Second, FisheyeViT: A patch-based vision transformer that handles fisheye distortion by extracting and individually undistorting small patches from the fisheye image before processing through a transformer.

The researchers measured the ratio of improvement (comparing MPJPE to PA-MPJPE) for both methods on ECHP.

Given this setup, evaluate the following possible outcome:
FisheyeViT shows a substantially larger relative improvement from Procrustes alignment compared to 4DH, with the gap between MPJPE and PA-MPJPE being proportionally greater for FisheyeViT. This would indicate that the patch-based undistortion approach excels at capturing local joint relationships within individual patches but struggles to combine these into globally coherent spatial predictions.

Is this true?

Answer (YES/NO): YES